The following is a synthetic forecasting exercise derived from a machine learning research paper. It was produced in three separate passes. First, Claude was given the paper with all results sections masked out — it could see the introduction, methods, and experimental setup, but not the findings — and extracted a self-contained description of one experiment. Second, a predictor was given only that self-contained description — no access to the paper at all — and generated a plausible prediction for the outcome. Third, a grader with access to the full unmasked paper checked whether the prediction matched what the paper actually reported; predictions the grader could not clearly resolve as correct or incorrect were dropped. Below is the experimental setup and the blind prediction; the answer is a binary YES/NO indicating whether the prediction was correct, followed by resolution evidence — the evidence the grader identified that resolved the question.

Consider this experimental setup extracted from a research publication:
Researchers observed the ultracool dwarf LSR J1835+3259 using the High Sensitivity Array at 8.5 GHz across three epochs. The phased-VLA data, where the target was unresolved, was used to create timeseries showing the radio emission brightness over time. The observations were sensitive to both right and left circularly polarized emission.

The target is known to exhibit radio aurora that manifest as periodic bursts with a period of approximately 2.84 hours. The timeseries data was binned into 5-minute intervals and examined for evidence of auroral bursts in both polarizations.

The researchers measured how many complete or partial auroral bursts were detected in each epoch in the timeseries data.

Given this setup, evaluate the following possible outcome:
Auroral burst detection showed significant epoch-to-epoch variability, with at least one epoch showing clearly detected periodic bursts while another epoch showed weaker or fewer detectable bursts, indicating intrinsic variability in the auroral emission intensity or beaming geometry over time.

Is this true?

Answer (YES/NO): YES